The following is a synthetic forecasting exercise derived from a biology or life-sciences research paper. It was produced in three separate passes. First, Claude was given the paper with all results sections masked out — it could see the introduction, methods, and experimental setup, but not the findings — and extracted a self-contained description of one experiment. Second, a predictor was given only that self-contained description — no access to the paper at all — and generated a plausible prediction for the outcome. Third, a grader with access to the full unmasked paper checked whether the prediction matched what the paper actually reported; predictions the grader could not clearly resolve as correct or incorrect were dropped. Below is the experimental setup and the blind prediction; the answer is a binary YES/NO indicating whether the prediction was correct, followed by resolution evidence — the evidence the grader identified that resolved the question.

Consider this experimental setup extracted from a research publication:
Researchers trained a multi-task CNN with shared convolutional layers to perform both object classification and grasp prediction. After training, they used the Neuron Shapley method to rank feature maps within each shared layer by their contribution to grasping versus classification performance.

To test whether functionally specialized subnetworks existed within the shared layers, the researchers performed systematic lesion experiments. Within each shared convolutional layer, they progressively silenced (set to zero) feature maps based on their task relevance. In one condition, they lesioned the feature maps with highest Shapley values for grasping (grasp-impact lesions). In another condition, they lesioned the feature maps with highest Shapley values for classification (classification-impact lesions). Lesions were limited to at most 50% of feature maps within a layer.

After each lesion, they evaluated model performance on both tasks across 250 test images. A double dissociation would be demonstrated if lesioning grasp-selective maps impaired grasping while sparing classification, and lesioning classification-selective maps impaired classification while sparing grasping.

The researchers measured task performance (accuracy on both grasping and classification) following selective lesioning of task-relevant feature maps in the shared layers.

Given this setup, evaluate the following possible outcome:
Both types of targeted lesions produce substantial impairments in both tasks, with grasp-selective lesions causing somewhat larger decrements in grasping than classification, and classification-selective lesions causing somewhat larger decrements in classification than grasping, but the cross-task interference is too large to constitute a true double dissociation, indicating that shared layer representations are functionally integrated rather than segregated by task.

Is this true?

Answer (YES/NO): NO